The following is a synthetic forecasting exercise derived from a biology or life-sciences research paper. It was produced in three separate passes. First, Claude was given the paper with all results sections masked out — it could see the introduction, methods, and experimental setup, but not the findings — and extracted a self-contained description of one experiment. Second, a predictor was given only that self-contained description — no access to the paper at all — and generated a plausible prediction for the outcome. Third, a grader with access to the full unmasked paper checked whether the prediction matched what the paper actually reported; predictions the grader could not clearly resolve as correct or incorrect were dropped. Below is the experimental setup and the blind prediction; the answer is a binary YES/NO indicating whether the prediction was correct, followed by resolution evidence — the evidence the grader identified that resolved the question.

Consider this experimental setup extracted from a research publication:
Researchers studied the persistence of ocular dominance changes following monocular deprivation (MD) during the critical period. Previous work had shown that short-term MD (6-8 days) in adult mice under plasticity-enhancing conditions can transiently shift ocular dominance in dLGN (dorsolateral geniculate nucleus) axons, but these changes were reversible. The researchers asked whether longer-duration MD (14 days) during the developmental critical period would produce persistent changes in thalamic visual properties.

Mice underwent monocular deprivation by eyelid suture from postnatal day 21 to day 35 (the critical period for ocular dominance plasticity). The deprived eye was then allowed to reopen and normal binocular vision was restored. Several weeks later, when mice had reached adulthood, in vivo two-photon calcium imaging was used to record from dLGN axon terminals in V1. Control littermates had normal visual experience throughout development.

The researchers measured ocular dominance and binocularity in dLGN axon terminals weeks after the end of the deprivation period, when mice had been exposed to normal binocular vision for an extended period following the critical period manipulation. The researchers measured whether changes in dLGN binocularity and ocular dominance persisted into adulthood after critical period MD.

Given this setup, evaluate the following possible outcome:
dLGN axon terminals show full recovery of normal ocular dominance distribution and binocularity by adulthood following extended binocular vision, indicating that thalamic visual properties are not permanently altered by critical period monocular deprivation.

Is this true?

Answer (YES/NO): NO